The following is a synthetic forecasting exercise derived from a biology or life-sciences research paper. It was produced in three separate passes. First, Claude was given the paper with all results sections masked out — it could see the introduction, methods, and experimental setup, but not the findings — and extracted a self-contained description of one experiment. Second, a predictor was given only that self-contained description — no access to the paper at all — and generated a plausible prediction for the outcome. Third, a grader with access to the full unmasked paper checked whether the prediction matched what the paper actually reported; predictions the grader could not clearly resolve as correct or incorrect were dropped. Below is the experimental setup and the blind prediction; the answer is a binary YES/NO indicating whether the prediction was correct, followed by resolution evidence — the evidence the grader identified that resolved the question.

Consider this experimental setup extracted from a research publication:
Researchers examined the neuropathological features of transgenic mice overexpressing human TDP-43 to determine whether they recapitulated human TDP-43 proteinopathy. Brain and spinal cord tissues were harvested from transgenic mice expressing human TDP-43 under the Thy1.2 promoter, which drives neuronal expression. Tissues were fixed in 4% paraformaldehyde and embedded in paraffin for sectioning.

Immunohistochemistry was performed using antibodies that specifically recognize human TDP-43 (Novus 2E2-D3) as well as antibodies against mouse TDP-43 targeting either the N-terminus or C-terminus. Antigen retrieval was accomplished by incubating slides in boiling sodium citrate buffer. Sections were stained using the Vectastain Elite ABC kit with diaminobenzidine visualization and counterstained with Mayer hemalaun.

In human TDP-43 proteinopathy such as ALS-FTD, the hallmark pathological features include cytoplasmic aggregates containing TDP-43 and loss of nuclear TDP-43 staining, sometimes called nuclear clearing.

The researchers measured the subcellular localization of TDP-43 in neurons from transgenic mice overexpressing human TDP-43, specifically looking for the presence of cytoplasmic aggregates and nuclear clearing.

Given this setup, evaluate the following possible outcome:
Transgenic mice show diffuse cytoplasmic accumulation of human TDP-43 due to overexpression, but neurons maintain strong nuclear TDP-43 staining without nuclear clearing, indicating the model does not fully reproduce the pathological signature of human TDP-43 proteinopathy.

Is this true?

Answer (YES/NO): NO